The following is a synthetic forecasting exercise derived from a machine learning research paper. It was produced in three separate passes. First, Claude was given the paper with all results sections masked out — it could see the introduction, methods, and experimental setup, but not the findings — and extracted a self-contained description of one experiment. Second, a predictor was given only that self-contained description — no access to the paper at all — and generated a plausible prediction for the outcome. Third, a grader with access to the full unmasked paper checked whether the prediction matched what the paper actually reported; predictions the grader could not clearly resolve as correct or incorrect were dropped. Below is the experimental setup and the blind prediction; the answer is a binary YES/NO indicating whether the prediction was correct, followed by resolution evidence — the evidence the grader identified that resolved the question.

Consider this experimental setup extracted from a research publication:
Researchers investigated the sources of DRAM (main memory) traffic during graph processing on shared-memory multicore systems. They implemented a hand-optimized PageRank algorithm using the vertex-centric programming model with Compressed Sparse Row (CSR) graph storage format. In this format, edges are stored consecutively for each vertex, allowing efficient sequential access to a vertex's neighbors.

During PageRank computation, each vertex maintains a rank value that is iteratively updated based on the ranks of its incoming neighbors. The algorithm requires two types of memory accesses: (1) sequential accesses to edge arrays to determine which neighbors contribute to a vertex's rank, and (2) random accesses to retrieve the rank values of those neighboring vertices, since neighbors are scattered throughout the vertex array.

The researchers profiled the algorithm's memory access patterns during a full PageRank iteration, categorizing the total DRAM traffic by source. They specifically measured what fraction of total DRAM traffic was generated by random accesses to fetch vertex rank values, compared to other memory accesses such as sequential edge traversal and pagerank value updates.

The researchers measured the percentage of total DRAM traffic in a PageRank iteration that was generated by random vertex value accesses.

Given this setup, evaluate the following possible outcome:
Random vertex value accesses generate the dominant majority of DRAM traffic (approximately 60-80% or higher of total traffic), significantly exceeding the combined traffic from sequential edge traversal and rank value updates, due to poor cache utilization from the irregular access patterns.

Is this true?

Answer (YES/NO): YES